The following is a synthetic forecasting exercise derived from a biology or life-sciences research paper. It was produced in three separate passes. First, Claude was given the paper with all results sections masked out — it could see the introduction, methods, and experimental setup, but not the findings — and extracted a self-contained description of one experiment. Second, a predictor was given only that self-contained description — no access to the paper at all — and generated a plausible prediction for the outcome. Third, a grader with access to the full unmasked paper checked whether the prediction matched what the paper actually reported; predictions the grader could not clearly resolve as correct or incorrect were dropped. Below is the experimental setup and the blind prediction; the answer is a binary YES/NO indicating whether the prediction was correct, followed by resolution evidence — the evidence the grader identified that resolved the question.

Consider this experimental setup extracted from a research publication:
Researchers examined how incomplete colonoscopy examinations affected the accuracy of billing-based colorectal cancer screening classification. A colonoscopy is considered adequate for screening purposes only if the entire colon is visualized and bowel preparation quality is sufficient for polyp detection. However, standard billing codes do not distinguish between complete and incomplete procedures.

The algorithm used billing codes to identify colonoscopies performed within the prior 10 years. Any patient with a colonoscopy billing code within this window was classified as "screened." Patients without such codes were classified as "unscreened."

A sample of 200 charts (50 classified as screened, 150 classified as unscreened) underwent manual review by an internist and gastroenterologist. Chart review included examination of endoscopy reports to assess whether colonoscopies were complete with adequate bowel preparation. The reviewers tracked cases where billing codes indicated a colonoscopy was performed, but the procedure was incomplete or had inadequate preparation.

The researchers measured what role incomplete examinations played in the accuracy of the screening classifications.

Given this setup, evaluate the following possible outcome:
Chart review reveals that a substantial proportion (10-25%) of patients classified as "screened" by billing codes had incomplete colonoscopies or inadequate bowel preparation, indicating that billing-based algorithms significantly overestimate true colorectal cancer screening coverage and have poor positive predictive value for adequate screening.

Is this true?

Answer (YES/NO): NO